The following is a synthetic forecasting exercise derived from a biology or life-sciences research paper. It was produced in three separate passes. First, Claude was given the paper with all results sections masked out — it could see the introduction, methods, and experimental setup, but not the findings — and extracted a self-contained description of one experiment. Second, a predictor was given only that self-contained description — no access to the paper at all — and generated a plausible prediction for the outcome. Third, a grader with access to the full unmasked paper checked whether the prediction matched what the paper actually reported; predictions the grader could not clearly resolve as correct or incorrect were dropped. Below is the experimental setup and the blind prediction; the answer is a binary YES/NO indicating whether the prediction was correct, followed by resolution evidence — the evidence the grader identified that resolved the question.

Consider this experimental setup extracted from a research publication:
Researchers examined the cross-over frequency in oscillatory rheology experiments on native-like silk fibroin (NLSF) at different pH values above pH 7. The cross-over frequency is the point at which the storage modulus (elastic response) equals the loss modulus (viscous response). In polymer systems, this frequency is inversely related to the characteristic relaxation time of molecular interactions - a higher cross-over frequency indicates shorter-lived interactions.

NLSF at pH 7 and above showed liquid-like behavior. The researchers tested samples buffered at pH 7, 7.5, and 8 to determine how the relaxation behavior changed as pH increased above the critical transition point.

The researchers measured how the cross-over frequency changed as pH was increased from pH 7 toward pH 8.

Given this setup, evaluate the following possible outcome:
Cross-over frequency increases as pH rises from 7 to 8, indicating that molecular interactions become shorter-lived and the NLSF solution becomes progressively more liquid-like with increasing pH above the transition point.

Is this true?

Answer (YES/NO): YES